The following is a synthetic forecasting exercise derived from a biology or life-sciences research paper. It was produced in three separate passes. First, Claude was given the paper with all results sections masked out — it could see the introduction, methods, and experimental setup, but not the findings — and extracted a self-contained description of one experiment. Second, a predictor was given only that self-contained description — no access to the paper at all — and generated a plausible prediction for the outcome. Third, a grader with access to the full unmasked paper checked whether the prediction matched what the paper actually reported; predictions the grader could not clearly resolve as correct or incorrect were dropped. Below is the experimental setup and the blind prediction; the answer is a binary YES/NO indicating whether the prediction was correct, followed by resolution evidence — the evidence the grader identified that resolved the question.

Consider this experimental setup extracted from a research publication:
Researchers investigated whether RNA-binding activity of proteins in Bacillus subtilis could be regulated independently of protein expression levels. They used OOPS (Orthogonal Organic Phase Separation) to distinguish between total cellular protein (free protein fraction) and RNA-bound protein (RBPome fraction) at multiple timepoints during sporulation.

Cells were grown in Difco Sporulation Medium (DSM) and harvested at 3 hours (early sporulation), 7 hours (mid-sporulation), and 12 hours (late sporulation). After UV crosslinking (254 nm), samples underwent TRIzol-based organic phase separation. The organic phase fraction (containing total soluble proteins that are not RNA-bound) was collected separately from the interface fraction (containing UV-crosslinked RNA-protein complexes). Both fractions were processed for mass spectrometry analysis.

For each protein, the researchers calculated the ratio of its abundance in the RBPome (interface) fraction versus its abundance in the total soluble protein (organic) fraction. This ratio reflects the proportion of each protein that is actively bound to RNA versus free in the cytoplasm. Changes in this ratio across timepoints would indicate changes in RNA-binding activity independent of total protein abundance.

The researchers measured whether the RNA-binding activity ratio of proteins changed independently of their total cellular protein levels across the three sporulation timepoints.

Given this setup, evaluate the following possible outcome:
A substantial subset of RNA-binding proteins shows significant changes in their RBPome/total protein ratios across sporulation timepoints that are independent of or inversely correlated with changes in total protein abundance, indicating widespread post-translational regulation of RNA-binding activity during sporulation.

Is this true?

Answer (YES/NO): YES